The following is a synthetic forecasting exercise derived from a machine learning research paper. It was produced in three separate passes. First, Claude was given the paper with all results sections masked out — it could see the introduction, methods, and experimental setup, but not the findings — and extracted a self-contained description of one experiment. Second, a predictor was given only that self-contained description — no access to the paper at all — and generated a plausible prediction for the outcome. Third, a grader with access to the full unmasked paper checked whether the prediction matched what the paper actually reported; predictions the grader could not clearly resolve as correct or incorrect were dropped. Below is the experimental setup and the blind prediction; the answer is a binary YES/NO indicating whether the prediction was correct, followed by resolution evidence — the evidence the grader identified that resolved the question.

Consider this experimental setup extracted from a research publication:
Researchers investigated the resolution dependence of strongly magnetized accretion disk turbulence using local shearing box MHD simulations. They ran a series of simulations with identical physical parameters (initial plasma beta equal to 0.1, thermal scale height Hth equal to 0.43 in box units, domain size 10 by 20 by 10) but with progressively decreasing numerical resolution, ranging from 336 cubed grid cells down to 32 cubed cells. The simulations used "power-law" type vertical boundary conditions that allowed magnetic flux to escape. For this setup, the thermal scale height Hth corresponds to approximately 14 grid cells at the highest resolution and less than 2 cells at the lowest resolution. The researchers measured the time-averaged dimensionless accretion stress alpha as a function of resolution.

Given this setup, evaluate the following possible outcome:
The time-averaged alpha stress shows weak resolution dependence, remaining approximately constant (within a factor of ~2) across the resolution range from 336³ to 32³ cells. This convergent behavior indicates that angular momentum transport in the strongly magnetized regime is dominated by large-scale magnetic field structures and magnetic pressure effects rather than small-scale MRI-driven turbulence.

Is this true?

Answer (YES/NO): NO